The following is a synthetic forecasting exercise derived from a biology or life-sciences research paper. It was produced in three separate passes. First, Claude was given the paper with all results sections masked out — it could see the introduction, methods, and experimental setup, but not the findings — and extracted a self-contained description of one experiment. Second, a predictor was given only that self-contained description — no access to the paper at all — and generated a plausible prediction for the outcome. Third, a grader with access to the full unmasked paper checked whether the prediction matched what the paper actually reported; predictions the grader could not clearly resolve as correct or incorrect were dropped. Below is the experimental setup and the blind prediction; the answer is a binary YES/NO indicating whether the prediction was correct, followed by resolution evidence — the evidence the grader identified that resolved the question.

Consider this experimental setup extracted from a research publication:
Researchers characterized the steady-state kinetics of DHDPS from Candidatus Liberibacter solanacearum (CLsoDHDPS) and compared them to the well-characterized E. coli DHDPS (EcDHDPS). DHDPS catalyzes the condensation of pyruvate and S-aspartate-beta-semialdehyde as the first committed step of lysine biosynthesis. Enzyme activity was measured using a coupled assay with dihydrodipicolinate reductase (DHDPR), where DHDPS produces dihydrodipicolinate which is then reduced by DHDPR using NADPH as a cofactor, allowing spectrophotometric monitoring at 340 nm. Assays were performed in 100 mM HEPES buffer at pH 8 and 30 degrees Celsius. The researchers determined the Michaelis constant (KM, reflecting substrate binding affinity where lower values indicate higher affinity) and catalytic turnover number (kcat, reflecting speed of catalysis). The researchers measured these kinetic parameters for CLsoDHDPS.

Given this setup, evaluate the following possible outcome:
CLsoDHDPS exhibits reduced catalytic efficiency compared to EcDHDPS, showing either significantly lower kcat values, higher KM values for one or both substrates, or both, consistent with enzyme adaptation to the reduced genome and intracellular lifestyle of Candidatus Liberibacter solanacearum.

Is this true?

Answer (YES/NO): NO